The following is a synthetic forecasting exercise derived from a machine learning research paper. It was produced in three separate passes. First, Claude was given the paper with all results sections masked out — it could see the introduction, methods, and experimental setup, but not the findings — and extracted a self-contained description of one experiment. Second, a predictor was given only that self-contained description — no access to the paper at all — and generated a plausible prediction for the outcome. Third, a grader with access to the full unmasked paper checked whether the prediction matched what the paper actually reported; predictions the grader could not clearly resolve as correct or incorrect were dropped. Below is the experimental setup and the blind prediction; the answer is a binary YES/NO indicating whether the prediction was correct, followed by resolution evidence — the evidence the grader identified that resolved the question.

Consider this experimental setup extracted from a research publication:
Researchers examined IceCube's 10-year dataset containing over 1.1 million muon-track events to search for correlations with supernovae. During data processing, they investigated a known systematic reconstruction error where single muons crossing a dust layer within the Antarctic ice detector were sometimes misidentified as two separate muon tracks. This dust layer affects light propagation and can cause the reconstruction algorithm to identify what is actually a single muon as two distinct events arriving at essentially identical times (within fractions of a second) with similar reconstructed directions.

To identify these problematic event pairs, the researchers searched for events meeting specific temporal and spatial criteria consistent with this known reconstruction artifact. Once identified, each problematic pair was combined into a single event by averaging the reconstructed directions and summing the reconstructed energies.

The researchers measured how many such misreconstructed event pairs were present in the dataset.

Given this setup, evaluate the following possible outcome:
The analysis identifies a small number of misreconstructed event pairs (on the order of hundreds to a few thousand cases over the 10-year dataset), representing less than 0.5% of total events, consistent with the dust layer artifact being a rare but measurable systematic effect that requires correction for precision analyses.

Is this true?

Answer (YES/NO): NO